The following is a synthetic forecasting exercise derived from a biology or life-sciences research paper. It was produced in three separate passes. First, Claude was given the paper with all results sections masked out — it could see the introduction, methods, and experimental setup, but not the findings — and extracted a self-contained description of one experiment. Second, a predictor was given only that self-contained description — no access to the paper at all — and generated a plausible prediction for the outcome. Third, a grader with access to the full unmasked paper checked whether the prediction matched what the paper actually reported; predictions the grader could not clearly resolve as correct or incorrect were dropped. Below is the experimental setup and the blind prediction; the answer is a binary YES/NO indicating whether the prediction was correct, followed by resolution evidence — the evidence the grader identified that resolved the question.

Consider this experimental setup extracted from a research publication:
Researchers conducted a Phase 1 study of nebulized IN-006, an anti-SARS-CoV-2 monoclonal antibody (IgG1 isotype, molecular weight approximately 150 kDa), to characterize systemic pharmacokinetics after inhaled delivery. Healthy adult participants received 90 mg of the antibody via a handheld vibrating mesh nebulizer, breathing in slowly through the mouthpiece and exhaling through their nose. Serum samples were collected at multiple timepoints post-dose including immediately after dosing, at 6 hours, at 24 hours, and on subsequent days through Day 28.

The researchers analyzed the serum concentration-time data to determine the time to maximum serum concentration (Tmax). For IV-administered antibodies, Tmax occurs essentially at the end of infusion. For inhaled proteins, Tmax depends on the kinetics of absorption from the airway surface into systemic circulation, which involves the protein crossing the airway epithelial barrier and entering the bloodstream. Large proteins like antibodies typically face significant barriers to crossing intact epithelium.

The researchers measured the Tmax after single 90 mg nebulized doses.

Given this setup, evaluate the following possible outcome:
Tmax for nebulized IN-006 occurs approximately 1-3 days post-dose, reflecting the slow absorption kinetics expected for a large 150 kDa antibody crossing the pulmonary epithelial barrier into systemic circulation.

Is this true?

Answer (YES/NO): NO